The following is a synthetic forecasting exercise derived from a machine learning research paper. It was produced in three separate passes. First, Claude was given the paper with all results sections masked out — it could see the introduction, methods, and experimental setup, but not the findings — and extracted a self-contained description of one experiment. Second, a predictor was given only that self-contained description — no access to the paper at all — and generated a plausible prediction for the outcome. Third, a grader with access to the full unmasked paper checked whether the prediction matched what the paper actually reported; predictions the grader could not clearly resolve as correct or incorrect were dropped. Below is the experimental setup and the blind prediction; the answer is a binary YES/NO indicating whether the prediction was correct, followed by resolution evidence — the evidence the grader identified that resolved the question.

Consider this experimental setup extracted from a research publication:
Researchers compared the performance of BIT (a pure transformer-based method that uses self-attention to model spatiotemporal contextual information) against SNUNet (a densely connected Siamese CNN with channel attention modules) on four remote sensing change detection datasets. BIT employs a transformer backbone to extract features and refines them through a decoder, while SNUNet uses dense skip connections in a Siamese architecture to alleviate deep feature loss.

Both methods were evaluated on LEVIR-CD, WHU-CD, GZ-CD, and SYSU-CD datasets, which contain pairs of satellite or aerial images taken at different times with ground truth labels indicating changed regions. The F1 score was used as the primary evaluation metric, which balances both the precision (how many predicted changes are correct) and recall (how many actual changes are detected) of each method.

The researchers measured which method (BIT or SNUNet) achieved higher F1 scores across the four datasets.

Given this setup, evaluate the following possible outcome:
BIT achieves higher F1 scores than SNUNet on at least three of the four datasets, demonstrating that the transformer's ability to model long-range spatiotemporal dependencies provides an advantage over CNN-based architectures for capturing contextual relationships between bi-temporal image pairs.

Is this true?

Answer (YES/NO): NO